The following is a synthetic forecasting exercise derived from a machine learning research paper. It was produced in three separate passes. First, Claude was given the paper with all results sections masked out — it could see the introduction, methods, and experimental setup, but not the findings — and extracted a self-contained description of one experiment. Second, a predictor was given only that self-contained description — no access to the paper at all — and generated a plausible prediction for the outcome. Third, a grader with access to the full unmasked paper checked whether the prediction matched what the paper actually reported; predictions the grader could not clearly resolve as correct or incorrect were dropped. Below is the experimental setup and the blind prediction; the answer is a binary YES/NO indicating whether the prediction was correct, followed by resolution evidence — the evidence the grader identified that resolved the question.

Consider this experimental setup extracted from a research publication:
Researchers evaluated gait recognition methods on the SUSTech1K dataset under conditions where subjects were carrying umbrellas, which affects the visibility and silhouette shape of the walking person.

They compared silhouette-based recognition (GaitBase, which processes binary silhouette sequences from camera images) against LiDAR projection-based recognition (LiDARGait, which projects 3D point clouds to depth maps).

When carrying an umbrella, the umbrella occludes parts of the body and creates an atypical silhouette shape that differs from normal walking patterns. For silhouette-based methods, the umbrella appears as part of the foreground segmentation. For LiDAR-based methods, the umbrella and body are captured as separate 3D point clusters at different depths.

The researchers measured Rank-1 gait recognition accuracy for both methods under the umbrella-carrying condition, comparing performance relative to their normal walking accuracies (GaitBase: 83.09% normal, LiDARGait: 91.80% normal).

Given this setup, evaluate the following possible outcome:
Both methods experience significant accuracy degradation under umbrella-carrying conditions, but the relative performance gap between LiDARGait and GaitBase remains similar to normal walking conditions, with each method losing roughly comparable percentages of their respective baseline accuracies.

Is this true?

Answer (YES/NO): NO